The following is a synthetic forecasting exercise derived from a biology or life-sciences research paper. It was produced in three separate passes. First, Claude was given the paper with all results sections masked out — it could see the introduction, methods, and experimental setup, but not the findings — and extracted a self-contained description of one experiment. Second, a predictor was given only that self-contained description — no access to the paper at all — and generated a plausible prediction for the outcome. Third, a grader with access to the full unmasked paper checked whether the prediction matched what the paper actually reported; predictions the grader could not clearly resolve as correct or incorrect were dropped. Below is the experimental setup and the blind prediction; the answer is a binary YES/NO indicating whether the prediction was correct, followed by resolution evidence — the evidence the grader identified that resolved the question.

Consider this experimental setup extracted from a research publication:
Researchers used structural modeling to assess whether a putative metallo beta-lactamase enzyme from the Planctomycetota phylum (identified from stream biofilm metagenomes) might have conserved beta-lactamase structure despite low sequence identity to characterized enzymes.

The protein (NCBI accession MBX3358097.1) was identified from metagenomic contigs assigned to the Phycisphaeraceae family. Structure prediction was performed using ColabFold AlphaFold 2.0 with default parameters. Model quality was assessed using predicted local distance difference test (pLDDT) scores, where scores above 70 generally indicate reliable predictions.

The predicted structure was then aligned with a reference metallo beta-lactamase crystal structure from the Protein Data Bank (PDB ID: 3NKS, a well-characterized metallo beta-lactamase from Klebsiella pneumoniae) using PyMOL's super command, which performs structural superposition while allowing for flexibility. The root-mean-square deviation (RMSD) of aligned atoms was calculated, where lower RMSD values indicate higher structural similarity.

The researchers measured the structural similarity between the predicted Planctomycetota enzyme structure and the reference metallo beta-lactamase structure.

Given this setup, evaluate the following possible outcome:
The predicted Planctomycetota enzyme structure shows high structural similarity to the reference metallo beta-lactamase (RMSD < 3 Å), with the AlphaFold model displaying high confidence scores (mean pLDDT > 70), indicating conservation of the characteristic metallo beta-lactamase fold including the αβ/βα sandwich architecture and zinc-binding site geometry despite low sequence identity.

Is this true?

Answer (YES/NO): YES